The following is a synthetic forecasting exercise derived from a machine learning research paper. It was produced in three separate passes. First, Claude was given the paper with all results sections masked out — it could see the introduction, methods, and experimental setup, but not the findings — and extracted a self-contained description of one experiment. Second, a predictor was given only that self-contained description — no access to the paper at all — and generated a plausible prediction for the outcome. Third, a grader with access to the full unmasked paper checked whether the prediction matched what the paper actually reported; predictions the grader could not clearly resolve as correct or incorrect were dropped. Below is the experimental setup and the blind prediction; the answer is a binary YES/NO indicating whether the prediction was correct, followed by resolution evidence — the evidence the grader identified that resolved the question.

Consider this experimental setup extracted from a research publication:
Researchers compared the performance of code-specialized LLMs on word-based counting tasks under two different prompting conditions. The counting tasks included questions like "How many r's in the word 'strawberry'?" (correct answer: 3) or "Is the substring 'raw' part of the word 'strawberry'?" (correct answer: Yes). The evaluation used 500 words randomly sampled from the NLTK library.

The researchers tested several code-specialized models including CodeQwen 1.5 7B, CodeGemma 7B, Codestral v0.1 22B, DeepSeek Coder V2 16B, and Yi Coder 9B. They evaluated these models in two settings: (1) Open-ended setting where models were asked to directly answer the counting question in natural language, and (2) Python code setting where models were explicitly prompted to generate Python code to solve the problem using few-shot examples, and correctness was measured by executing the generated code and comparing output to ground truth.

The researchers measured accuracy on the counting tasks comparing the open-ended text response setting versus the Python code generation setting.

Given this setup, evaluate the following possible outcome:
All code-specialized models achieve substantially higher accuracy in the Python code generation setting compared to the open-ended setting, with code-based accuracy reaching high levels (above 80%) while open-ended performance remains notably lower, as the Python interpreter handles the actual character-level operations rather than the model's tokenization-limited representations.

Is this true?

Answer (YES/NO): YES